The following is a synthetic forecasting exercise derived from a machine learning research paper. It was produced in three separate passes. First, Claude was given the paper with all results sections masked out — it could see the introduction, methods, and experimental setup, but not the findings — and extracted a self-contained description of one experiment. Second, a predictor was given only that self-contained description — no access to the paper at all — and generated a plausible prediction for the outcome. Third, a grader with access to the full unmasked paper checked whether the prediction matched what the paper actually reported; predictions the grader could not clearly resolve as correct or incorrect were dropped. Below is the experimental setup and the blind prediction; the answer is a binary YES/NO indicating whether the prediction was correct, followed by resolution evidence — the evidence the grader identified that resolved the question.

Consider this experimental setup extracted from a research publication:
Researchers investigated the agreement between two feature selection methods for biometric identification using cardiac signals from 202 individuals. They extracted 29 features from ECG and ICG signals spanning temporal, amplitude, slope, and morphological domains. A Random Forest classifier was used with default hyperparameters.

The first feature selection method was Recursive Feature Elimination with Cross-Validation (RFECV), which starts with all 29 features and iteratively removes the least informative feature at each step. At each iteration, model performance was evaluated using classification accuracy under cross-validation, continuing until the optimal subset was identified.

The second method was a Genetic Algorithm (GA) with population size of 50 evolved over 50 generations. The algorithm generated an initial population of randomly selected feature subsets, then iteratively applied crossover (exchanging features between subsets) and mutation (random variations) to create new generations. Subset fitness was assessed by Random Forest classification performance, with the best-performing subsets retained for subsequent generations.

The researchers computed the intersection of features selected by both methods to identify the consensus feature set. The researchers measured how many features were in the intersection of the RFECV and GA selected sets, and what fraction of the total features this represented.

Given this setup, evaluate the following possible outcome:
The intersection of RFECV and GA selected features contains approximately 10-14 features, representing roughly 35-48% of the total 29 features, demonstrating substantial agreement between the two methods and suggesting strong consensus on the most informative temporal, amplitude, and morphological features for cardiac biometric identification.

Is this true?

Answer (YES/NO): YES